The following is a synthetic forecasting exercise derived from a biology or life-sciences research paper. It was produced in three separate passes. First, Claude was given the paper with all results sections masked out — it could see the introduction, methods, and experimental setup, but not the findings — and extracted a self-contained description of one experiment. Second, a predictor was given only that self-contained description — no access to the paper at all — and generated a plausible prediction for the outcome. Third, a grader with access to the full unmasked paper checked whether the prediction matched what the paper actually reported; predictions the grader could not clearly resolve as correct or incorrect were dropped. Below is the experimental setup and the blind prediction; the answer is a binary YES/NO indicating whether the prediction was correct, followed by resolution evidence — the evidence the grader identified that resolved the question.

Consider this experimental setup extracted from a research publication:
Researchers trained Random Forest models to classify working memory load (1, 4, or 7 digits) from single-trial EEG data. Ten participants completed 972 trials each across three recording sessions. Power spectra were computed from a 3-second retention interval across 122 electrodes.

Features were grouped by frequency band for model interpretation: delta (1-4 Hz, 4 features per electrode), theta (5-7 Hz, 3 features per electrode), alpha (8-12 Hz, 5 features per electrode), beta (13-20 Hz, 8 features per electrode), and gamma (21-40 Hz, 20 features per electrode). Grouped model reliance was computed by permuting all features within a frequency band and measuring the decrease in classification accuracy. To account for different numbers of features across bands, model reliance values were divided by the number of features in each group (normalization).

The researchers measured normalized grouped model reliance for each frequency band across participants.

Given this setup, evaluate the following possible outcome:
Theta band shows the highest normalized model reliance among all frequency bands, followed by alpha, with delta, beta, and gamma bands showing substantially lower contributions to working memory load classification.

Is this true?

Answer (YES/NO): NO